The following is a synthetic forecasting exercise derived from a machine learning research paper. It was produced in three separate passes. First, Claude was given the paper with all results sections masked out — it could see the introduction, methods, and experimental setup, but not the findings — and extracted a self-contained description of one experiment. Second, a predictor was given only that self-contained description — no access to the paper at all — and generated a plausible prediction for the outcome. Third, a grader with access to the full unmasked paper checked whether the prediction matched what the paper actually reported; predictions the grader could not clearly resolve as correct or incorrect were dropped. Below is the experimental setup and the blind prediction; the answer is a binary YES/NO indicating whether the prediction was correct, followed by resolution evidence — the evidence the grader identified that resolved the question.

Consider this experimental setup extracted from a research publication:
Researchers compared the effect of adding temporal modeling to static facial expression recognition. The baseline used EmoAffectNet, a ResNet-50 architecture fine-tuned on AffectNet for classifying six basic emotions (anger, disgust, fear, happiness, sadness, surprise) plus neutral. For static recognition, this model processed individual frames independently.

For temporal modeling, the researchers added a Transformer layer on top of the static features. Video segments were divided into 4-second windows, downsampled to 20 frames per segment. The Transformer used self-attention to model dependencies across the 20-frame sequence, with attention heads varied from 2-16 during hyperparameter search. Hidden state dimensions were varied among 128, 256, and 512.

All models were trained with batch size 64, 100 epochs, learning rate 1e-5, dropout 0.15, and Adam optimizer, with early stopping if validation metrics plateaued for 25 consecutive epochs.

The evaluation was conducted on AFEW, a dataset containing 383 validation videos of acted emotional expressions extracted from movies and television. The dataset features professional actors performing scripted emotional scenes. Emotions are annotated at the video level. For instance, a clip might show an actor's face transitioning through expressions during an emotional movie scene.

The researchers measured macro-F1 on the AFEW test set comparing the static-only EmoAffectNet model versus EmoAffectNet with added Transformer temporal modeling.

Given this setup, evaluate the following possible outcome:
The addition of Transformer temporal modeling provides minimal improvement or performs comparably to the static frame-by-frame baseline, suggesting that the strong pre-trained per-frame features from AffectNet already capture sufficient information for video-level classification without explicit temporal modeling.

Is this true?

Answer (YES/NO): NO